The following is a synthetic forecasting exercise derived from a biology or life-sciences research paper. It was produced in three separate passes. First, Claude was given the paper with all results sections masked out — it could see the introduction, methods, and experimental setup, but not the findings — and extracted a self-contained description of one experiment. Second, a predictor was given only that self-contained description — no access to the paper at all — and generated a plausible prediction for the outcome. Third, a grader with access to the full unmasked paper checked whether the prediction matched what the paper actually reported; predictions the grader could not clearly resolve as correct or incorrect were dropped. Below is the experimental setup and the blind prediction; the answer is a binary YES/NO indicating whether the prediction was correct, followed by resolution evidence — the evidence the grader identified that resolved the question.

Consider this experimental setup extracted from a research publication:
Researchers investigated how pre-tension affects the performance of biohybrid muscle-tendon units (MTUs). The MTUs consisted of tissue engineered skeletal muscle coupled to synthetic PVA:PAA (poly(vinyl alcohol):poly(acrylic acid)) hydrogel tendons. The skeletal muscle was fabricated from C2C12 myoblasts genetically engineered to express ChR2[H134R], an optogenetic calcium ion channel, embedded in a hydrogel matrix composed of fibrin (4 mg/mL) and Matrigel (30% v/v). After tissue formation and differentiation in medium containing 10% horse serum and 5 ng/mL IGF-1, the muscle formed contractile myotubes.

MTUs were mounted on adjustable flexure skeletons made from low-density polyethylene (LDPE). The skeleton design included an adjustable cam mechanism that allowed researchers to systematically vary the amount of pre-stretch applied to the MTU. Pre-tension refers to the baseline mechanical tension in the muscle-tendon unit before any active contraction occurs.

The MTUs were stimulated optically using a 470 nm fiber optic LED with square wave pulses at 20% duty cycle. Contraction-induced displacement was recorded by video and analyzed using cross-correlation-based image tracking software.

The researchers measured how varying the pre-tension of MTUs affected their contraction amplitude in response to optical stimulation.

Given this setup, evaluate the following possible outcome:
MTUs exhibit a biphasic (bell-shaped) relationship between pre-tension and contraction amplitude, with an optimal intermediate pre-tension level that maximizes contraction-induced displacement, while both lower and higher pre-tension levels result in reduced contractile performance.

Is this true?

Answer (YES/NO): NO